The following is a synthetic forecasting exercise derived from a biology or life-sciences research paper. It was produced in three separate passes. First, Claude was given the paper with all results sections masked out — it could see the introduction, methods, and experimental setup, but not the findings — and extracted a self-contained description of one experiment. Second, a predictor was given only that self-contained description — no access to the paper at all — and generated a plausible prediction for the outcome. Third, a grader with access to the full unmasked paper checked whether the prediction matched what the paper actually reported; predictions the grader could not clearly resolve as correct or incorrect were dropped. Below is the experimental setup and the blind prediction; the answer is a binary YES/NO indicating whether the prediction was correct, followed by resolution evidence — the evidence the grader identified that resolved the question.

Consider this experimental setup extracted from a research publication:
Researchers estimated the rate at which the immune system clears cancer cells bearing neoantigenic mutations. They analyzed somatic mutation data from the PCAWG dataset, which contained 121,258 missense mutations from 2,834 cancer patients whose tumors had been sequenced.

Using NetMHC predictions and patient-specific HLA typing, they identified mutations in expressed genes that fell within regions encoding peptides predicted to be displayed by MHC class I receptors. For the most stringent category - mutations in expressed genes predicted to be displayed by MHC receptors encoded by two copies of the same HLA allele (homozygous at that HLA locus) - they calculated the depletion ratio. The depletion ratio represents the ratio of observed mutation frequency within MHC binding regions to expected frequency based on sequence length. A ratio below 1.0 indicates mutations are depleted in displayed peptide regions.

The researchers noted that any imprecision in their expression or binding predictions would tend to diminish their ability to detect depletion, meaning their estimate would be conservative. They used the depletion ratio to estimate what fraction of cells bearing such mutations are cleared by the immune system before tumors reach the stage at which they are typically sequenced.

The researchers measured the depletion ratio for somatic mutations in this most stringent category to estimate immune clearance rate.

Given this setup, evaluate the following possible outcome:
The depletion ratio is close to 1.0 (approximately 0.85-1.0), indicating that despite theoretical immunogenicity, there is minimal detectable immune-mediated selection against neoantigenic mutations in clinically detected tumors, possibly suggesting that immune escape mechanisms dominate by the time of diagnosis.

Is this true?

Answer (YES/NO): NO